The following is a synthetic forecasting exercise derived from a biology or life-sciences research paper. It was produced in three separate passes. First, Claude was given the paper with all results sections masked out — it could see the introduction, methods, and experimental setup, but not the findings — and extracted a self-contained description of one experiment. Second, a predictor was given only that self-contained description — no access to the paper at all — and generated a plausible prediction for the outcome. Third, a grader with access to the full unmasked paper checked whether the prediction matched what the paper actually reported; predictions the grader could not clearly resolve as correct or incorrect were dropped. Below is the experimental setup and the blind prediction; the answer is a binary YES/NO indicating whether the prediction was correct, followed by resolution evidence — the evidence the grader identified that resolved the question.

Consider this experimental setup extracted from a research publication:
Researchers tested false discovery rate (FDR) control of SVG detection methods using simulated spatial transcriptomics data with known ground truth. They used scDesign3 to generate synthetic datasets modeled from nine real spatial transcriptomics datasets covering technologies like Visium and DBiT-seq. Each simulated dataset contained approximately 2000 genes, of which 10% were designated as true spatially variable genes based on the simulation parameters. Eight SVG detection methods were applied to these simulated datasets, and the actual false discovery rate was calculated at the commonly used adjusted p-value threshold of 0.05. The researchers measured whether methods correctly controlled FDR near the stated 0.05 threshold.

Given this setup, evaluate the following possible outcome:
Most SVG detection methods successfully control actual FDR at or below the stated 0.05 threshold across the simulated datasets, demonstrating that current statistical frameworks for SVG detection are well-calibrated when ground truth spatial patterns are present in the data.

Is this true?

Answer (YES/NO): NO